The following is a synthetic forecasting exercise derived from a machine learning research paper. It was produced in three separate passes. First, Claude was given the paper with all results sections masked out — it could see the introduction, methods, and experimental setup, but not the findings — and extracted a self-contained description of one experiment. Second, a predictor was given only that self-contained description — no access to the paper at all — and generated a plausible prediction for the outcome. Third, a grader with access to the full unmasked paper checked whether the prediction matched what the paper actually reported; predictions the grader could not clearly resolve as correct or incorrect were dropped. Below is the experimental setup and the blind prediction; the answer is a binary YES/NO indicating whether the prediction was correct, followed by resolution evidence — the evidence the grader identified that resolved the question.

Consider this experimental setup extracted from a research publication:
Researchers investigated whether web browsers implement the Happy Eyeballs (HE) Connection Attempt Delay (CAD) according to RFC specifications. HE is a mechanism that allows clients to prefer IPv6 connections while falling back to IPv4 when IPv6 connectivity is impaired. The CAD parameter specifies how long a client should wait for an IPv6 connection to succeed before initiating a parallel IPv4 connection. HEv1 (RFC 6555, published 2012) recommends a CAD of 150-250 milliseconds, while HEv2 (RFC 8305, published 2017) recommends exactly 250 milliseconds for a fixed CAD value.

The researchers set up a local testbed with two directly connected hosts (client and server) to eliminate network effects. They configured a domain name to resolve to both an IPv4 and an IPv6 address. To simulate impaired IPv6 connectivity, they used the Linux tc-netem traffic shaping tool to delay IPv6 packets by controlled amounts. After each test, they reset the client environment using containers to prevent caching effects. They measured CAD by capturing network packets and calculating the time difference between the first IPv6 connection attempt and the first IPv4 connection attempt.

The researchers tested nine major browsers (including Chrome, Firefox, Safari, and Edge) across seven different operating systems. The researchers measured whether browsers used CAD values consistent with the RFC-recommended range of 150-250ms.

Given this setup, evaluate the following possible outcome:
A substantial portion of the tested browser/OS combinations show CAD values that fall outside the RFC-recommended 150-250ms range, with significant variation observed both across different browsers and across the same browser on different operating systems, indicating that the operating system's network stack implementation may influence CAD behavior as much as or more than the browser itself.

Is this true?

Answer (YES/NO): NO